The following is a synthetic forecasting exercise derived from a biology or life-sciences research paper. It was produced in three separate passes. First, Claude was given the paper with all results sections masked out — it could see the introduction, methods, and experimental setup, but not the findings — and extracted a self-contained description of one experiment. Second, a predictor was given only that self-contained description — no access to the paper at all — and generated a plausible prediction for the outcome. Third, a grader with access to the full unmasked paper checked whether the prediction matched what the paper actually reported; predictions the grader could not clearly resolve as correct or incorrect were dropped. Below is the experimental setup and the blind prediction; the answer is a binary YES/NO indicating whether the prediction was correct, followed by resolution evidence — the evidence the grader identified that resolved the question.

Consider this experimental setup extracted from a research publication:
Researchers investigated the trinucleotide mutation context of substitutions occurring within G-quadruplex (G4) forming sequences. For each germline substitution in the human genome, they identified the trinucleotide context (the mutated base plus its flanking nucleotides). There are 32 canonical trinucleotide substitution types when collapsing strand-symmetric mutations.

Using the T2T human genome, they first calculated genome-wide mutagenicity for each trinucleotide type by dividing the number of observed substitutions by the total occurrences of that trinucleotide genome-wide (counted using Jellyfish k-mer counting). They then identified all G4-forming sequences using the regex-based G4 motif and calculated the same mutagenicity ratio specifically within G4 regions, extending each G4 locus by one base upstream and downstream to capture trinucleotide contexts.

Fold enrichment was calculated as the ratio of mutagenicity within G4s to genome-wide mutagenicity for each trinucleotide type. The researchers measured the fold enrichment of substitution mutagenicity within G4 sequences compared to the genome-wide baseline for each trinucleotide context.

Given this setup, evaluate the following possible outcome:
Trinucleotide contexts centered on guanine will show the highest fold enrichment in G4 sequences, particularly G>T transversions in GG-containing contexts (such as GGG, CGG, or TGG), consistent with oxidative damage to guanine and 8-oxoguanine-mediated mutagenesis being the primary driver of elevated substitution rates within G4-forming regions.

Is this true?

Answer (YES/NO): NO